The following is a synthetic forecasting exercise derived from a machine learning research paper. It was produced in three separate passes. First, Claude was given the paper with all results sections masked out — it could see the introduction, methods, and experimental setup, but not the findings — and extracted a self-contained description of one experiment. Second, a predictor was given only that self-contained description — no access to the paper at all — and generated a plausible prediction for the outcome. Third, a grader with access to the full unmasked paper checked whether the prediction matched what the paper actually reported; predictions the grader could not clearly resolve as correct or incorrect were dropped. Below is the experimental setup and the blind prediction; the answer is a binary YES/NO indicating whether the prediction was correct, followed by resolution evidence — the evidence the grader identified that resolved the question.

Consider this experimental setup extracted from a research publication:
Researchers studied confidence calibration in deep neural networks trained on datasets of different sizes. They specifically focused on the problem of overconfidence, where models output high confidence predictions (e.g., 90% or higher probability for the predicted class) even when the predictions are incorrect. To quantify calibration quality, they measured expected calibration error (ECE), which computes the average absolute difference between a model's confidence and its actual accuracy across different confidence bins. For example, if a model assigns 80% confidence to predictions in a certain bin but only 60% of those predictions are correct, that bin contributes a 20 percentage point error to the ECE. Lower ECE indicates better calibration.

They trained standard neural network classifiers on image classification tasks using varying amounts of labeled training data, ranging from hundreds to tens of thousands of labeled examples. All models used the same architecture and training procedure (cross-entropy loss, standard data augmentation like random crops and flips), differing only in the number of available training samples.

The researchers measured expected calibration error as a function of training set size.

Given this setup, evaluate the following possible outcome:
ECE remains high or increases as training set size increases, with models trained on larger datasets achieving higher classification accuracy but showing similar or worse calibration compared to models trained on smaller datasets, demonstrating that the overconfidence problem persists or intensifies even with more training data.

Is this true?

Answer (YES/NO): NO